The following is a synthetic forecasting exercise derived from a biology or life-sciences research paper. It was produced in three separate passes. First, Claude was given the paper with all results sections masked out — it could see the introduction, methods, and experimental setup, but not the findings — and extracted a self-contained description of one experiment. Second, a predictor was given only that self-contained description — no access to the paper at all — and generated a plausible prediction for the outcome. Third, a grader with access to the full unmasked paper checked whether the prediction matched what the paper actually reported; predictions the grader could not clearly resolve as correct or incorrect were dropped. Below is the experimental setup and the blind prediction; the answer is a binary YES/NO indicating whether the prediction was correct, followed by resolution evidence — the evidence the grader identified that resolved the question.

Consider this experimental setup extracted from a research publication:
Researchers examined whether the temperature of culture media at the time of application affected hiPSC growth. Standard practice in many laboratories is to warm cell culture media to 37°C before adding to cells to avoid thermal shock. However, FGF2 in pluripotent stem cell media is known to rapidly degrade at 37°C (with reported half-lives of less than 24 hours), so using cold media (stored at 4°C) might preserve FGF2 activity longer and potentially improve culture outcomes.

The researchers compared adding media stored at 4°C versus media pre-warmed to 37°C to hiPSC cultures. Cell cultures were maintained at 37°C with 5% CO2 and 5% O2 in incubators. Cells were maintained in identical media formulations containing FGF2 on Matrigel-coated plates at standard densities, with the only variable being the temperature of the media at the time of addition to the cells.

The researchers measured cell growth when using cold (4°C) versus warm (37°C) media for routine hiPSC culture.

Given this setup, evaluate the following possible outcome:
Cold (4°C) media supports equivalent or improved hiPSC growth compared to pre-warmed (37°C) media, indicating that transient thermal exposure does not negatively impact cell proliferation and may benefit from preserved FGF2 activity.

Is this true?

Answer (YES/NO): YES